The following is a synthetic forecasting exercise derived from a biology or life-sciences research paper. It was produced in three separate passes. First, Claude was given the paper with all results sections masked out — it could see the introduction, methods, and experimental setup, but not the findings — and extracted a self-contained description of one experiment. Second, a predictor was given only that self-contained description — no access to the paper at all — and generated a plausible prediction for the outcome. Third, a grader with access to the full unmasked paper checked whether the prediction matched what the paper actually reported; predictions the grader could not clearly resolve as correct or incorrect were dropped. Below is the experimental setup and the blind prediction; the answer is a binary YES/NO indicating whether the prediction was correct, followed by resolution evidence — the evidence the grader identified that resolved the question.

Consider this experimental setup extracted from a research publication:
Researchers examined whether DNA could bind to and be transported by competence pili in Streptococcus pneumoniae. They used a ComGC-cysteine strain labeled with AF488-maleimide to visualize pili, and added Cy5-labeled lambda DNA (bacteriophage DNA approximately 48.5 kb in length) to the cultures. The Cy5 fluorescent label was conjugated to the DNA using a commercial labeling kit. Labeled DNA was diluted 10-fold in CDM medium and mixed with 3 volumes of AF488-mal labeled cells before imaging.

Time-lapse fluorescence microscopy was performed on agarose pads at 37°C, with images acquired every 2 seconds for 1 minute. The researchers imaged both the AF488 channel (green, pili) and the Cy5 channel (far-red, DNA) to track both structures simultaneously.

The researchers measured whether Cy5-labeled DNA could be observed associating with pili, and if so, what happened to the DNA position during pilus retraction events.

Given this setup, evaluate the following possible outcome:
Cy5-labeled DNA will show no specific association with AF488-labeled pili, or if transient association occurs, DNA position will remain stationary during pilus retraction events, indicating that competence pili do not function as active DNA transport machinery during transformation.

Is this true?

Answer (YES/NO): NO